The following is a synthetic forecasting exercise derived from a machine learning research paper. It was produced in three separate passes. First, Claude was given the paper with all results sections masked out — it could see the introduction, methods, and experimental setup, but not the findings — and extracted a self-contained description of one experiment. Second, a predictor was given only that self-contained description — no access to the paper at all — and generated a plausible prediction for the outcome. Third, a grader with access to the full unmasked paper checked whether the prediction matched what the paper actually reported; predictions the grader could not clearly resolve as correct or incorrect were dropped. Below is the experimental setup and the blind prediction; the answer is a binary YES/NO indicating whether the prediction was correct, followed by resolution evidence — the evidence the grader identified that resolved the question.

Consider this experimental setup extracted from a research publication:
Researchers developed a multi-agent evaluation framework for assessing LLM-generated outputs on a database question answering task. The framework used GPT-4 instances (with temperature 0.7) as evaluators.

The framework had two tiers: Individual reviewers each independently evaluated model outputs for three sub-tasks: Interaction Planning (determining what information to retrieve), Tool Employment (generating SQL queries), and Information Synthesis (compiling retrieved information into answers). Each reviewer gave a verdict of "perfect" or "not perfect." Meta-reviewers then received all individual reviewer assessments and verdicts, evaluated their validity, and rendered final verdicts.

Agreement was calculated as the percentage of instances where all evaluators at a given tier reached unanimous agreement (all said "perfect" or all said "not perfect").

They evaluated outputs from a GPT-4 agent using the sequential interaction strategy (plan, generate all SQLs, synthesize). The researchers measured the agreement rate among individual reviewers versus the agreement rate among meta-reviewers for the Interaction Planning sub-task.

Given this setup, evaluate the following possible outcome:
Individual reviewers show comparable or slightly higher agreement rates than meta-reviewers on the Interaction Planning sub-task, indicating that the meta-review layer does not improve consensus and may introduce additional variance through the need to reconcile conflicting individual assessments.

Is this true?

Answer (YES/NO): NO